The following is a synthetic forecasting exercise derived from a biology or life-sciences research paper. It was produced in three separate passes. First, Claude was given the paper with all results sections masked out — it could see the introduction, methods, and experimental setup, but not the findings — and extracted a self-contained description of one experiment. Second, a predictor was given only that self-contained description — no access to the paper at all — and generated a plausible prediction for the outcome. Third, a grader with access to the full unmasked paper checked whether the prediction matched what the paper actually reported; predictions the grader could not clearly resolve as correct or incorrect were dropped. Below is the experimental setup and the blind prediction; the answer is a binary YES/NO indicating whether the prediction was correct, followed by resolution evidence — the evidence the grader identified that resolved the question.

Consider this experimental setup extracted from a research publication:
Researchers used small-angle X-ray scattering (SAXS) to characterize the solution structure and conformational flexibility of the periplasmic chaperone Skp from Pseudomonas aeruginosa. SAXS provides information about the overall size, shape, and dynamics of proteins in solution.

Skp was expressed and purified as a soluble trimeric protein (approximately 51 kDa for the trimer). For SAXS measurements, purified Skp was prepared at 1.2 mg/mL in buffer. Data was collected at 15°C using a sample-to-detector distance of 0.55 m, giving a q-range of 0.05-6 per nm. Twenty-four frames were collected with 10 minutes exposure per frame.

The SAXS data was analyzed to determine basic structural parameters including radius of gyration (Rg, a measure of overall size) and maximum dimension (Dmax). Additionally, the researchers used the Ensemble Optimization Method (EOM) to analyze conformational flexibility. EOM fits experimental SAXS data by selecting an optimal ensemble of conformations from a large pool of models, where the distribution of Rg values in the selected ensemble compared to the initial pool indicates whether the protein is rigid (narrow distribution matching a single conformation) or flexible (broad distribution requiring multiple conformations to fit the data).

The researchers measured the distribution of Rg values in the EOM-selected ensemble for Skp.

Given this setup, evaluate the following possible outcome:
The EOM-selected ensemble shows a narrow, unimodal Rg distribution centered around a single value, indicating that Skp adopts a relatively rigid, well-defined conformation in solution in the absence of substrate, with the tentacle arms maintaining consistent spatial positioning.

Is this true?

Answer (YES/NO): NO